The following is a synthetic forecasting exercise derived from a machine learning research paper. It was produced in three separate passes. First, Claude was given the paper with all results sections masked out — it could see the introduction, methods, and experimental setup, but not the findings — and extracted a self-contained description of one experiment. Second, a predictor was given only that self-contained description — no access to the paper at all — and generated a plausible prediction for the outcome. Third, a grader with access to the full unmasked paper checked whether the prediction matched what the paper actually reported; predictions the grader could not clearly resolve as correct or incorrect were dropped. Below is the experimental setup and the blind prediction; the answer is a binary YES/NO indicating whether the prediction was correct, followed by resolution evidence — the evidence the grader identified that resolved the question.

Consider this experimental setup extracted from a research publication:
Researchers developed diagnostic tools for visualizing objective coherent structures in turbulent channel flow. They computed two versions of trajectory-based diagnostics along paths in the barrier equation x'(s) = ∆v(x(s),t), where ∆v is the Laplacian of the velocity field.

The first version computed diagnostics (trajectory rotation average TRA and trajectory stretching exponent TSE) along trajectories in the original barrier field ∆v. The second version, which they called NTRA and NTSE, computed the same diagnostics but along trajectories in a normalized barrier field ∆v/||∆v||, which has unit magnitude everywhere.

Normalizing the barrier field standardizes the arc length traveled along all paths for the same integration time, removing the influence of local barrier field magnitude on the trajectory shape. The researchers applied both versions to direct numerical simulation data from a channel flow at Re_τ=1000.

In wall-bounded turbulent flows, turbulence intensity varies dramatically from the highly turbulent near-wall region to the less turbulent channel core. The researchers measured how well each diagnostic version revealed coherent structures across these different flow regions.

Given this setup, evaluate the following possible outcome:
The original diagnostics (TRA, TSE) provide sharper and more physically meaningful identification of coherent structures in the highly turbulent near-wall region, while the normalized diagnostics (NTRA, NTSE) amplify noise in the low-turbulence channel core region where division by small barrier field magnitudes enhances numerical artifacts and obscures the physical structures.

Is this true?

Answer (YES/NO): NO